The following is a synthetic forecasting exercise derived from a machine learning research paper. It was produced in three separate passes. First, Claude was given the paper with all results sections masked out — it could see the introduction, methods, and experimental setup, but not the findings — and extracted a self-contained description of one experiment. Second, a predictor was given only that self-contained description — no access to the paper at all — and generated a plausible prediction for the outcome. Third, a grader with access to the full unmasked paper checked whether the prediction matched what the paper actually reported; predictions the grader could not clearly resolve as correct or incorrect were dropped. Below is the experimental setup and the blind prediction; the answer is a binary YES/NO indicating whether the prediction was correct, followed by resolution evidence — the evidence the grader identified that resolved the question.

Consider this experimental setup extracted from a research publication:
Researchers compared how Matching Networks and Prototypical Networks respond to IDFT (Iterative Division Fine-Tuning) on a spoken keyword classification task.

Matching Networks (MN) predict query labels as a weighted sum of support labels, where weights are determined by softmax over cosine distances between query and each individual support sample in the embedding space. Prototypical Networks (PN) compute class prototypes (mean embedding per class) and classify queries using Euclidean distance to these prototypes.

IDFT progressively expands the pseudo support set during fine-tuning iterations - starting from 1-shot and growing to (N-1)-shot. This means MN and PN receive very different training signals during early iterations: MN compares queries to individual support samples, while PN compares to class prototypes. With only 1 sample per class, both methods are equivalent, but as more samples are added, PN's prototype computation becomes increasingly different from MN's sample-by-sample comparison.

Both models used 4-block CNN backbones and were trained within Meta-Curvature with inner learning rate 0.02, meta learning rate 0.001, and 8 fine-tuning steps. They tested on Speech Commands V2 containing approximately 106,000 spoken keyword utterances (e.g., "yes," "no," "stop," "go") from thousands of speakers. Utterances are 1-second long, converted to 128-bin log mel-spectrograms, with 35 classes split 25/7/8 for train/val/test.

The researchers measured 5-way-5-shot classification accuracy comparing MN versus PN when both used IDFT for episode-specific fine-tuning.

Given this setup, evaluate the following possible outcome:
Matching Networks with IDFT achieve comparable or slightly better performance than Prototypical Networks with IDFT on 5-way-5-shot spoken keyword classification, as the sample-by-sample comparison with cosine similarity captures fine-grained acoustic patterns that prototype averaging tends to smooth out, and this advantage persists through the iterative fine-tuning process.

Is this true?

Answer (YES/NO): NO